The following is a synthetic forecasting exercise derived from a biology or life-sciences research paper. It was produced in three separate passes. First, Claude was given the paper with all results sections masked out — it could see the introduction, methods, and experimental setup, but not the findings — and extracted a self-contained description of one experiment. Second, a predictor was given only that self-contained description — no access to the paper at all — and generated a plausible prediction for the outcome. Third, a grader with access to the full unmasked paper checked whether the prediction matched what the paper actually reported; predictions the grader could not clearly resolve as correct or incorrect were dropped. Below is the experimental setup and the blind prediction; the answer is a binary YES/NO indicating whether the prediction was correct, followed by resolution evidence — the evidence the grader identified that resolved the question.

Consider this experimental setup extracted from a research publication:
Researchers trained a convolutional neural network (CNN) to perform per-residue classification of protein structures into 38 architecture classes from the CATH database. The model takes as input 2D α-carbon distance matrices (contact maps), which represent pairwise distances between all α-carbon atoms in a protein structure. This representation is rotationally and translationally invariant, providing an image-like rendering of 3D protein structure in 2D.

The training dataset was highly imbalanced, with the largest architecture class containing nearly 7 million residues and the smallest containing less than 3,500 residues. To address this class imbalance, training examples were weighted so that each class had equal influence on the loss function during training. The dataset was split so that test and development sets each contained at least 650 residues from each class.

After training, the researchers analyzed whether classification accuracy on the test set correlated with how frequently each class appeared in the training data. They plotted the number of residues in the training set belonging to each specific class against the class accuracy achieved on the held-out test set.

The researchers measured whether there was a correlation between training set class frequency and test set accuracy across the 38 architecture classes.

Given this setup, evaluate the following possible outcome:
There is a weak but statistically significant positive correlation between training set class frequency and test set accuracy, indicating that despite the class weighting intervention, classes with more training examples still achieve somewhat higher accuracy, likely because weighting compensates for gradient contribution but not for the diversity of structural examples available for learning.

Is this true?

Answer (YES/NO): NO